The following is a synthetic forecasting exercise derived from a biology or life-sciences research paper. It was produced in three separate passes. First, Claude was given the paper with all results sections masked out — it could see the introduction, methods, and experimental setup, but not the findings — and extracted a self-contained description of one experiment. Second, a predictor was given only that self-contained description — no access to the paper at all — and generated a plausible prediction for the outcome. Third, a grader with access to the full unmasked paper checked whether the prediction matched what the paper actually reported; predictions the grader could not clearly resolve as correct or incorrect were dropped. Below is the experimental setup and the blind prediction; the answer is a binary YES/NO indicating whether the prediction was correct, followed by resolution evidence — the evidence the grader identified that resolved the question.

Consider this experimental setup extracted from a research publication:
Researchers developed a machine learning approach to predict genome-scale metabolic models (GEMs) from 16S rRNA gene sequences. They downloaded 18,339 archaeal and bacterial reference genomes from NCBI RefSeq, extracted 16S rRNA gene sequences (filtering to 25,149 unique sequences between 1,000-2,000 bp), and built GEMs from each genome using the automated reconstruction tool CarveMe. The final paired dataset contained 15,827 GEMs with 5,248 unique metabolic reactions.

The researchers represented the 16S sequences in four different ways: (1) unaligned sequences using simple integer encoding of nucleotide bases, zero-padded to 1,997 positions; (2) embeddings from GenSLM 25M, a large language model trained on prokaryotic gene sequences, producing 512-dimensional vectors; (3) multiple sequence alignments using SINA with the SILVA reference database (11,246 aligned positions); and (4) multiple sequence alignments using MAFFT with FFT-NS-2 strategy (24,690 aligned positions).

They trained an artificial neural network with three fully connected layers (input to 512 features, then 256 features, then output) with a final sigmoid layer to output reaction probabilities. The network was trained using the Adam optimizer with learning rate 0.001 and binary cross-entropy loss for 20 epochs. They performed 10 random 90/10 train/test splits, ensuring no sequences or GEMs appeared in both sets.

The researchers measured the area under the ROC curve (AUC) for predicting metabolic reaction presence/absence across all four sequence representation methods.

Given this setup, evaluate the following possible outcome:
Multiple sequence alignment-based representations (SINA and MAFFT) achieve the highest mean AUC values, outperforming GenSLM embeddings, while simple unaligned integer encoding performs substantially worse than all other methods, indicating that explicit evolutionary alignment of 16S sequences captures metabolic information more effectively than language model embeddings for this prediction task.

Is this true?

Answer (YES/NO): YES